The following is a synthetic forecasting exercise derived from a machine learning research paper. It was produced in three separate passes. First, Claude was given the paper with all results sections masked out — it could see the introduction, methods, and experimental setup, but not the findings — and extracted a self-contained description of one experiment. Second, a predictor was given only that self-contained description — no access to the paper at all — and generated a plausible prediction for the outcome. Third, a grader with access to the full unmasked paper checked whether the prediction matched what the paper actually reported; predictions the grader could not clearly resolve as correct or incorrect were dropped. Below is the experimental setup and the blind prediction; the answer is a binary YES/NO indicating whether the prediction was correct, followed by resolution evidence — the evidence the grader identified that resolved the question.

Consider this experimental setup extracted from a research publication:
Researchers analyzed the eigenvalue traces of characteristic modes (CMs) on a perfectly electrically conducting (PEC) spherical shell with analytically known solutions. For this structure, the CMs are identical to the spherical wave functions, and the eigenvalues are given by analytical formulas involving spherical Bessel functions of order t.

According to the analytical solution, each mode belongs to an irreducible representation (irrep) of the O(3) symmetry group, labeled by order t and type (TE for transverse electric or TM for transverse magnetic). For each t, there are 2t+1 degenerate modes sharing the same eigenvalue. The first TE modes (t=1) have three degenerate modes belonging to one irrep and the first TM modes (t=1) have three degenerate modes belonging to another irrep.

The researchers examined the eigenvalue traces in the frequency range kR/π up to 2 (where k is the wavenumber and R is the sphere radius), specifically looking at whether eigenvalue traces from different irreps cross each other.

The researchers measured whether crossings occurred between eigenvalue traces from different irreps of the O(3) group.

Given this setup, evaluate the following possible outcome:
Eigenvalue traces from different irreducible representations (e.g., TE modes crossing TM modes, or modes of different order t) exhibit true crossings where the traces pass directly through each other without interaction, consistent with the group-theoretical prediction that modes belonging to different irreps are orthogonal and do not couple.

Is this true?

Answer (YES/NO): YES